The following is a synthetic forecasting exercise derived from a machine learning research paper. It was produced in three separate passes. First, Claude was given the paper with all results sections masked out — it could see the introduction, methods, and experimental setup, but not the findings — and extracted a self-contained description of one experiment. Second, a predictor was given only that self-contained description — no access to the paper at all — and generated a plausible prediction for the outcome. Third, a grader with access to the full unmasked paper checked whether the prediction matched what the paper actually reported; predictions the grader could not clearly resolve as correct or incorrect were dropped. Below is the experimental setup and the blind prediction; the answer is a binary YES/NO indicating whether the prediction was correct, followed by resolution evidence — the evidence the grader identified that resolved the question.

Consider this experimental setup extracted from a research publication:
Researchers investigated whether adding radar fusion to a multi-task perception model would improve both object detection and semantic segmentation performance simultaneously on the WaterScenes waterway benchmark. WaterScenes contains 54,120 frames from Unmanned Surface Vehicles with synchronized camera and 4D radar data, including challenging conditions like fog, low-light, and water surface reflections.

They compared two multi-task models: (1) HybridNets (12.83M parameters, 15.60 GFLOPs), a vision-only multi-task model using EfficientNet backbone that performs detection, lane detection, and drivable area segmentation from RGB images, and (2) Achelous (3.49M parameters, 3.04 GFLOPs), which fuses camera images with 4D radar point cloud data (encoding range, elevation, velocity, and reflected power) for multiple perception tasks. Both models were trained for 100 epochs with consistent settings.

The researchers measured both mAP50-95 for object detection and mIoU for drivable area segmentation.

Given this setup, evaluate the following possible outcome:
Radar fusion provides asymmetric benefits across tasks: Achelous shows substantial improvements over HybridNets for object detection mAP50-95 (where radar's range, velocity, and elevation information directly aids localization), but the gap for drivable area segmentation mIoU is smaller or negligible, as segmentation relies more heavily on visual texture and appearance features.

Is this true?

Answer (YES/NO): YES